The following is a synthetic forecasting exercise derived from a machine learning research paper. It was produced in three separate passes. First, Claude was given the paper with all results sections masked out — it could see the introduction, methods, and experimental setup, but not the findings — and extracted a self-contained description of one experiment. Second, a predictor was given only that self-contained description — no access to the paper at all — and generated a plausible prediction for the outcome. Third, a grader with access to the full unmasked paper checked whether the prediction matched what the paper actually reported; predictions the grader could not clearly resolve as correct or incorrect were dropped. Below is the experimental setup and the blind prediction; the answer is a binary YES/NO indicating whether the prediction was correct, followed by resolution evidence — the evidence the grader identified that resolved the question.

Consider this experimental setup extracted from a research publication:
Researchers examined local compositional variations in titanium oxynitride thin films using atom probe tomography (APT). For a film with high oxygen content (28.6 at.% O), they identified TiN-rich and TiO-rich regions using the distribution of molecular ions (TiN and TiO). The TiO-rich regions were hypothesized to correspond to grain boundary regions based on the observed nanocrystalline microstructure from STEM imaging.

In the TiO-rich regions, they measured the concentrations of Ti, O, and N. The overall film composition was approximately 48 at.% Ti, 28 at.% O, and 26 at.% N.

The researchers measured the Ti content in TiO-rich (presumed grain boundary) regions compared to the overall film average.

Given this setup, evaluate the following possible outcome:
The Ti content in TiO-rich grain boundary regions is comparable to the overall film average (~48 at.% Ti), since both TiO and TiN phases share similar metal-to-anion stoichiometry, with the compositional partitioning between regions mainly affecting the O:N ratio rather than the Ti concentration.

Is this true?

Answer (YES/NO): NO